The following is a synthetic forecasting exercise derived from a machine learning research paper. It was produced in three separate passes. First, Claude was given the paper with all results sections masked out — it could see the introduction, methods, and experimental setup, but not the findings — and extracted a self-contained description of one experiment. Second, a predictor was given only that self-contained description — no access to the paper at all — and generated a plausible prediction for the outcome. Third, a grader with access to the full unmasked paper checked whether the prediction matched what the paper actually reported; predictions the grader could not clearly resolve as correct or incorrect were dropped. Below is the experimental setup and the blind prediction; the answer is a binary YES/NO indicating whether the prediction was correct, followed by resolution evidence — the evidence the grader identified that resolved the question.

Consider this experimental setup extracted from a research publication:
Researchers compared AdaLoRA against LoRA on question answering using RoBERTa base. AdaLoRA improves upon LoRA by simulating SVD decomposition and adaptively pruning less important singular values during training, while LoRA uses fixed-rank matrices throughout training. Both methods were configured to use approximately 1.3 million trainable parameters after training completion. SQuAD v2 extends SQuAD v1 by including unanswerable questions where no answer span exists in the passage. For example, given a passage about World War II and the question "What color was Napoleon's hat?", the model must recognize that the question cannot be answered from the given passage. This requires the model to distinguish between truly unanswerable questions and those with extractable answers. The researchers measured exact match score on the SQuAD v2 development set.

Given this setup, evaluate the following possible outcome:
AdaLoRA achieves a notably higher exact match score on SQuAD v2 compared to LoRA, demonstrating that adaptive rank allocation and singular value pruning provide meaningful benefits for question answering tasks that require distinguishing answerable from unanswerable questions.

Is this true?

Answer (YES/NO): NO